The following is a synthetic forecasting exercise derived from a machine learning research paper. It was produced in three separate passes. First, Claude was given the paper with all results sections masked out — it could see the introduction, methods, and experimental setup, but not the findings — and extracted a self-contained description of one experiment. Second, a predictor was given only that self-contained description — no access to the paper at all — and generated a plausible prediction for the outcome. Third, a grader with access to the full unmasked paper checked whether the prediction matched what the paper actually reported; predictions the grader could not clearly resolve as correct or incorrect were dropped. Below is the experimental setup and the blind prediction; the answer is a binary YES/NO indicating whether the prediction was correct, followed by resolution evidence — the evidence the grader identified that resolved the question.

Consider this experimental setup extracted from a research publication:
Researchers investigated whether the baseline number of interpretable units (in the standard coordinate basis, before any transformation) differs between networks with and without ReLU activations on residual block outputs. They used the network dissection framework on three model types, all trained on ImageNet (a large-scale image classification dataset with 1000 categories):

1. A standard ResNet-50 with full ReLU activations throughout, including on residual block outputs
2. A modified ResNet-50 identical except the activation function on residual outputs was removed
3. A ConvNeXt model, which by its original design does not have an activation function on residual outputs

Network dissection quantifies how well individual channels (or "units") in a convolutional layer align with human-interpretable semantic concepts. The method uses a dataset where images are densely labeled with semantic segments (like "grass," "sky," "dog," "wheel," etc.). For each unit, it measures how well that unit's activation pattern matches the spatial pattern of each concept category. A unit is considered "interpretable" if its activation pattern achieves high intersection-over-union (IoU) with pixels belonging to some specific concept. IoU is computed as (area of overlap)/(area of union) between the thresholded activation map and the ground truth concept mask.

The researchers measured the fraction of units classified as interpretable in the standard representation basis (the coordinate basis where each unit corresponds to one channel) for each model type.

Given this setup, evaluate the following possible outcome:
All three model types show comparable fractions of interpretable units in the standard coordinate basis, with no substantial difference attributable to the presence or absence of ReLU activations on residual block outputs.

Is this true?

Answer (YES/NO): NO